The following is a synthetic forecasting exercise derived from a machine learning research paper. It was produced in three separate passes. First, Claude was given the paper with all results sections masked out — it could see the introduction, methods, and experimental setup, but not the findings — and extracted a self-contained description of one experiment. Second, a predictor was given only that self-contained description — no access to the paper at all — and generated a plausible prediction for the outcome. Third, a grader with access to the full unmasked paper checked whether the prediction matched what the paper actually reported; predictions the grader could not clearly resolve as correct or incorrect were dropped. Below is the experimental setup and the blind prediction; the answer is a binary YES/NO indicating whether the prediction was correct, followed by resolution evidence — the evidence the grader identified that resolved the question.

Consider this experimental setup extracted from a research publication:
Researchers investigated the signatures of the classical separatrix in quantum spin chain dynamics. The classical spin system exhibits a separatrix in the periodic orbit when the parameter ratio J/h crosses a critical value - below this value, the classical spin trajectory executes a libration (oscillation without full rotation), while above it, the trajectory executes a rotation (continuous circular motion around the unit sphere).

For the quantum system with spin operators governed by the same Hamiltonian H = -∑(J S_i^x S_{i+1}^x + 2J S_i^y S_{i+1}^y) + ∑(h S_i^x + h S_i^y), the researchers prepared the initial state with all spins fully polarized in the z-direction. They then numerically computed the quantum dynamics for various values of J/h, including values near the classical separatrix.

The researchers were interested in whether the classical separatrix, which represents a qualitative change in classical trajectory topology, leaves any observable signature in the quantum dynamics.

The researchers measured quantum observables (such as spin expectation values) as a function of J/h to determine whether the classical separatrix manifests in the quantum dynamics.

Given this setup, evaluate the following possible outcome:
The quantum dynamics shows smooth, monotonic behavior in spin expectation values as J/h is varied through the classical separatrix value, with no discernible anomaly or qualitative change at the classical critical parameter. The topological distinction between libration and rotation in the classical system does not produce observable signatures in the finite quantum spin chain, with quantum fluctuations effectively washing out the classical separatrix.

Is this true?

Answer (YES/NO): NO